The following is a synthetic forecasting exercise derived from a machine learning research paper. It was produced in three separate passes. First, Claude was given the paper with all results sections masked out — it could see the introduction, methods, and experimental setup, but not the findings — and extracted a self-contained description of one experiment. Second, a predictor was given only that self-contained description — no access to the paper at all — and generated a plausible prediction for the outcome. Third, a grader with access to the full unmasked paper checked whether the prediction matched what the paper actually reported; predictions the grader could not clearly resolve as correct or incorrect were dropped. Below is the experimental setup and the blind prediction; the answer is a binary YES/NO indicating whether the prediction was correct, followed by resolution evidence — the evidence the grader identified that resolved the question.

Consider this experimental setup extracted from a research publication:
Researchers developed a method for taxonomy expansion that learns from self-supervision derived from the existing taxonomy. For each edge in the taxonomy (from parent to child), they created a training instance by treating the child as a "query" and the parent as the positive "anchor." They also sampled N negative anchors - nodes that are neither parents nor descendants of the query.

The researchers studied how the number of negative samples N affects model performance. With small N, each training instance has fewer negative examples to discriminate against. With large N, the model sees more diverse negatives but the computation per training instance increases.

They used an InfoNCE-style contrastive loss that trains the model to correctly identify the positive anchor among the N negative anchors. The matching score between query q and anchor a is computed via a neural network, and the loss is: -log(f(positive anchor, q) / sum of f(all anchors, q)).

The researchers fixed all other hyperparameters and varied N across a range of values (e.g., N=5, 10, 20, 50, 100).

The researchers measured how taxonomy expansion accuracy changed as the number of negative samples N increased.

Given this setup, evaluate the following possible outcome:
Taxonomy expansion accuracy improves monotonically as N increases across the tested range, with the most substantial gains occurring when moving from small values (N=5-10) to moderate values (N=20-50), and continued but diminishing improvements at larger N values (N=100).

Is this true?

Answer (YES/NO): NO